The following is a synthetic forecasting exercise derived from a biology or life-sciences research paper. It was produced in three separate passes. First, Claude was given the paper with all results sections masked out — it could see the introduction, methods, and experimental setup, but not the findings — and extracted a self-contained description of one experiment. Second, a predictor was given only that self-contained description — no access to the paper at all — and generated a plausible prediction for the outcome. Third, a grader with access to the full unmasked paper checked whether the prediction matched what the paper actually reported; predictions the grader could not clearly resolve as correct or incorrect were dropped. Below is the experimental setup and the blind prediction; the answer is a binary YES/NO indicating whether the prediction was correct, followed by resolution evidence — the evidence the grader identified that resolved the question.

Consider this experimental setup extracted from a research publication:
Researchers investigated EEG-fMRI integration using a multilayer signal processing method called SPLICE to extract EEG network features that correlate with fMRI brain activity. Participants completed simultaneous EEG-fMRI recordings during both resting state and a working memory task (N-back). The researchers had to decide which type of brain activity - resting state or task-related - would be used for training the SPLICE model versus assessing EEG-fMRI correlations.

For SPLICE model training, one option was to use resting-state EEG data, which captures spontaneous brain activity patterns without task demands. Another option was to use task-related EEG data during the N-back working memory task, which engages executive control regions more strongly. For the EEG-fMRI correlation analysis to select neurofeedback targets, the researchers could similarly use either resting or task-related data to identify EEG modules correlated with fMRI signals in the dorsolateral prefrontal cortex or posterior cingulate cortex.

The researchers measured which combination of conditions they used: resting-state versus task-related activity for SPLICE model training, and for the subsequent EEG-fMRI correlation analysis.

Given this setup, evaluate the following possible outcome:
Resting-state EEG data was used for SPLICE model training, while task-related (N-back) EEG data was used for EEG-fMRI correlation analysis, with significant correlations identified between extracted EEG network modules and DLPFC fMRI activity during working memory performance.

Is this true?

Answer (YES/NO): YES